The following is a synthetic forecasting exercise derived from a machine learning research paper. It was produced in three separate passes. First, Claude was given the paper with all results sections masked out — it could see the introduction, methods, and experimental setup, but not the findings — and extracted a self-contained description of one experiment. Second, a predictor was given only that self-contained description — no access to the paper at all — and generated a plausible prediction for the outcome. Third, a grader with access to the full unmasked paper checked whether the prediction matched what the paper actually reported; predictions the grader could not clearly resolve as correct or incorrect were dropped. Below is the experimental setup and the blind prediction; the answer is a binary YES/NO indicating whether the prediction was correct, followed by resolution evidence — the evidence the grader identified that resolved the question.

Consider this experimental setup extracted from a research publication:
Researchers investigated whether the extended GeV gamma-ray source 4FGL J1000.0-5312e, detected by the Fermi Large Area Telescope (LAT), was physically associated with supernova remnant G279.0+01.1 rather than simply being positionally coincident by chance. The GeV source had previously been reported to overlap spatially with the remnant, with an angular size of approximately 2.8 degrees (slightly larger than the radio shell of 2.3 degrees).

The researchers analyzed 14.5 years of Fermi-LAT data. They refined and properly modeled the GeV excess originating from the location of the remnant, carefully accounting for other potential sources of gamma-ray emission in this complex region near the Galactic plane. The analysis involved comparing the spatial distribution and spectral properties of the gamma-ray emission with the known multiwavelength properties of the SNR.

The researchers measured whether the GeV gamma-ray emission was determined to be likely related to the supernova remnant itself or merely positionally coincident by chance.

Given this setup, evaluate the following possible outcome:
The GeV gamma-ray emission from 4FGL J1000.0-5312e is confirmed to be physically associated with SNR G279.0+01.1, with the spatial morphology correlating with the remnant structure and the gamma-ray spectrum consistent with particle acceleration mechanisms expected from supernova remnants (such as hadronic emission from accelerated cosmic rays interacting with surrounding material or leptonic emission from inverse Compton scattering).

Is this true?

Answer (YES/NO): NO